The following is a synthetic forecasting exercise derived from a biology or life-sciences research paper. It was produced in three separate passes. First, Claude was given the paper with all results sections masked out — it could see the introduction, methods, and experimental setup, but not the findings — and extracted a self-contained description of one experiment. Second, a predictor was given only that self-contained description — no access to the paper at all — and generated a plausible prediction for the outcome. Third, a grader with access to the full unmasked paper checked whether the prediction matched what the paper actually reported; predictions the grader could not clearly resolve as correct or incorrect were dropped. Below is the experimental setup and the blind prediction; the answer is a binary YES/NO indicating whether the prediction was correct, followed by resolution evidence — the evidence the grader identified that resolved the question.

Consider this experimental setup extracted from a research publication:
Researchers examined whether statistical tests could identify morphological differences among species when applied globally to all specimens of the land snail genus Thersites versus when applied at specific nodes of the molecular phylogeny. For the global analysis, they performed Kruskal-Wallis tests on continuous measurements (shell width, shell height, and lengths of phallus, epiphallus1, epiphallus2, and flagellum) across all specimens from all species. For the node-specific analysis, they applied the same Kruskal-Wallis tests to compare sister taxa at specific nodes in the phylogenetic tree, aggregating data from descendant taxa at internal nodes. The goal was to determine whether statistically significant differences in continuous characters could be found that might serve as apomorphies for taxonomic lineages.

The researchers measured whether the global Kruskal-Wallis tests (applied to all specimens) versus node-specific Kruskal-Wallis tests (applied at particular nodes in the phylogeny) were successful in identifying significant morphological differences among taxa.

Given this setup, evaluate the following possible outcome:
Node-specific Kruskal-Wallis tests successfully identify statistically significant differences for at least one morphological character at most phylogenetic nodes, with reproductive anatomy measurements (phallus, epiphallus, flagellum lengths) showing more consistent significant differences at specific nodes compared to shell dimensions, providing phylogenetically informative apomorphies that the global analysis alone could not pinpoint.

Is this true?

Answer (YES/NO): NO